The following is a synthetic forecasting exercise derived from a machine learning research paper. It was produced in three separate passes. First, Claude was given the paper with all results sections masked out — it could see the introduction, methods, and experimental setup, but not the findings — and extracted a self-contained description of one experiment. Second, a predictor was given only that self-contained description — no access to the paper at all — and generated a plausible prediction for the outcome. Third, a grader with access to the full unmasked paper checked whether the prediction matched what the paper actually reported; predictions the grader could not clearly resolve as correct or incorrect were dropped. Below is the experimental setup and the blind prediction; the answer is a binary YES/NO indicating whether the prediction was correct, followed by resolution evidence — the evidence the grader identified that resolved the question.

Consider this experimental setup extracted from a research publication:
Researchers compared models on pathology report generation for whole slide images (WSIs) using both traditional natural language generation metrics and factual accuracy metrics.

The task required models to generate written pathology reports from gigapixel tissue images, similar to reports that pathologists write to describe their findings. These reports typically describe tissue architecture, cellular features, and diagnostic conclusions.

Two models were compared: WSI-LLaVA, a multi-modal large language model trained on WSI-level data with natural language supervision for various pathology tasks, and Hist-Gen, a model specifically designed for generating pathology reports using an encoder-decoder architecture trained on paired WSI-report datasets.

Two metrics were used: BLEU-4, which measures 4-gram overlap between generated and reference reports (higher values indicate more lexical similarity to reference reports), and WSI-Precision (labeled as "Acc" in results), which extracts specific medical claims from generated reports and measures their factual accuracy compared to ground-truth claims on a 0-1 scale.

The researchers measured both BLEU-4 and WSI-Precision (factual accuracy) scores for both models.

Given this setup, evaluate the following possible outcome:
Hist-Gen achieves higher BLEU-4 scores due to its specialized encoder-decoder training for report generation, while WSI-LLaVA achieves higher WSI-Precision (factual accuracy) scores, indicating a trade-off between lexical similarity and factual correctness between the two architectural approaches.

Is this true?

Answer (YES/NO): YES